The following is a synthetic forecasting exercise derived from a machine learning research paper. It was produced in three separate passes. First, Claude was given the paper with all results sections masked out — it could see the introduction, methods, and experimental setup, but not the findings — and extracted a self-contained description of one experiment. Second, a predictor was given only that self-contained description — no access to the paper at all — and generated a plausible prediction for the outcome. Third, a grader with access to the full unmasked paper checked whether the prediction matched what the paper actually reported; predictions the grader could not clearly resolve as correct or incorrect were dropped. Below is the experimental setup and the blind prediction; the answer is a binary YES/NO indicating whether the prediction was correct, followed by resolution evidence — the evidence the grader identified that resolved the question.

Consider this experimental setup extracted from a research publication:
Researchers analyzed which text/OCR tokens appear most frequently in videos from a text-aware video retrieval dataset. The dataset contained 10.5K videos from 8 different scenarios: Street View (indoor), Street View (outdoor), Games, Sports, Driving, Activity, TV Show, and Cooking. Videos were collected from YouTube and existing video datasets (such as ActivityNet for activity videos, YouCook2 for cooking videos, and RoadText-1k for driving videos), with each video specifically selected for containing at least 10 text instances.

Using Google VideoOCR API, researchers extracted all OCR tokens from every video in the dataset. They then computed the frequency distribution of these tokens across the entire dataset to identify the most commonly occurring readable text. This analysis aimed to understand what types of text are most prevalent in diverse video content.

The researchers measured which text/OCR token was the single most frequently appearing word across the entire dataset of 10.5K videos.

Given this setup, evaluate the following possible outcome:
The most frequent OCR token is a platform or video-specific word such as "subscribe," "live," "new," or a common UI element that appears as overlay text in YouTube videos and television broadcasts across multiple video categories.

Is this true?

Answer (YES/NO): NO